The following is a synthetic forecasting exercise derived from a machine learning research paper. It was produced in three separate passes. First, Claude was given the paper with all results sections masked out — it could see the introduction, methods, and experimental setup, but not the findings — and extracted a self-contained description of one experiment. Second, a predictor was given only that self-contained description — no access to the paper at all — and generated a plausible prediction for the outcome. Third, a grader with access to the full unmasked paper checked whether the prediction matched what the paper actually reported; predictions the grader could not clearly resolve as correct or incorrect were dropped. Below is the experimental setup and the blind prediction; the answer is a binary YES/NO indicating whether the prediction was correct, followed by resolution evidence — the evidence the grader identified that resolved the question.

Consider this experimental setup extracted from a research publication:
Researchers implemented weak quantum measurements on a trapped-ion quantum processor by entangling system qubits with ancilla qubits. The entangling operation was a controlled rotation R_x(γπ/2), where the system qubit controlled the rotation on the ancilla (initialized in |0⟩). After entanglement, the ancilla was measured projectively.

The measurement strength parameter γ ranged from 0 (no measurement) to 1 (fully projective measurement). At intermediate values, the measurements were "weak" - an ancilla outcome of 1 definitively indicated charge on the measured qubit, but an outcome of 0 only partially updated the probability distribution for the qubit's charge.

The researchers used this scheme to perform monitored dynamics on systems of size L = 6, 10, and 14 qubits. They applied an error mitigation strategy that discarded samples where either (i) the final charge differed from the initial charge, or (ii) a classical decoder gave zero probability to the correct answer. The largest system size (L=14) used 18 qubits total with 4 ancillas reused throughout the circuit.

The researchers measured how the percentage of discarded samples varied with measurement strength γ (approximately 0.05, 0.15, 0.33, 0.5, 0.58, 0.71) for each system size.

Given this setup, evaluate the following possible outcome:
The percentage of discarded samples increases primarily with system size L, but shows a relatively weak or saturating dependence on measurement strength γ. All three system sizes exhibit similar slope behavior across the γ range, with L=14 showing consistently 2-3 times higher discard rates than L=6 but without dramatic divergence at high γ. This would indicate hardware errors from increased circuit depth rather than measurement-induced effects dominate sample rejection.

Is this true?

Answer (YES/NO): NO